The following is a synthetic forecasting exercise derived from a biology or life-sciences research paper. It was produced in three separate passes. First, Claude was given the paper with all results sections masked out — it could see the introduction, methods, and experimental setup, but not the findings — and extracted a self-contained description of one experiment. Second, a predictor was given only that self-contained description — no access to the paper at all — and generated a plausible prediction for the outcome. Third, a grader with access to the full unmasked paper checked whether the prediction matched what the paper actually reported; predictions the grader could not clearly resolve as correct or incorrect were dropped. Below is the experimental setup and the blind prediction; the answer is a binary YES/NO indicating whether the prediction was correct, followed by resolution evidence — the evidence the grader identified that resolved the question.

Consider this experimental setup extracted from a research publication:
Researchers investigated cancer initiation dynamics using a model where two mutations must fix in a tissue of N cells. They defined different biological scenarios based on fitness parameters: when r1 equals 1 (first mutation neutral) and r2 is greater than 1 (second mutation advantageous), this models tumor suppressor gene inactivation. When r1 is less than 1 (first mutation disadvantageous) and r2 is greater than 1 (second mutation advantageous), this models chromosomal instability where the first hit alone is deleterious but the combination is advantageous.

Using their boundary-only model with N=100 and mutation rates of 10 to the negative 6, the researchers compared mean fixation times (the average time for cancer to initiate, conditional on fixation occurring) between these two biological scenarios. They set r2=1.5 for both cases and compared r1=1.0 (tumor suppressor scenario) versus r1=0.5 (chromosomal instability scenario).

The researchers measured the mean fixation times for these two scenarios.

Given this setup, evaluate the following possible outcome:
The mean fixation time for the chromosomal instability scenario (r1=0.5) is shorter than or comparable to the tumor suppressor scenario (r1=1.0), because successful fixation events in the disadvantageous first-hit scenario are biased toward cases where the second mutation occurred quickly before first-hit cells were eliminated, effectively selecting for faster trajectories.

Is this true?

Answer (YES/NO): NO